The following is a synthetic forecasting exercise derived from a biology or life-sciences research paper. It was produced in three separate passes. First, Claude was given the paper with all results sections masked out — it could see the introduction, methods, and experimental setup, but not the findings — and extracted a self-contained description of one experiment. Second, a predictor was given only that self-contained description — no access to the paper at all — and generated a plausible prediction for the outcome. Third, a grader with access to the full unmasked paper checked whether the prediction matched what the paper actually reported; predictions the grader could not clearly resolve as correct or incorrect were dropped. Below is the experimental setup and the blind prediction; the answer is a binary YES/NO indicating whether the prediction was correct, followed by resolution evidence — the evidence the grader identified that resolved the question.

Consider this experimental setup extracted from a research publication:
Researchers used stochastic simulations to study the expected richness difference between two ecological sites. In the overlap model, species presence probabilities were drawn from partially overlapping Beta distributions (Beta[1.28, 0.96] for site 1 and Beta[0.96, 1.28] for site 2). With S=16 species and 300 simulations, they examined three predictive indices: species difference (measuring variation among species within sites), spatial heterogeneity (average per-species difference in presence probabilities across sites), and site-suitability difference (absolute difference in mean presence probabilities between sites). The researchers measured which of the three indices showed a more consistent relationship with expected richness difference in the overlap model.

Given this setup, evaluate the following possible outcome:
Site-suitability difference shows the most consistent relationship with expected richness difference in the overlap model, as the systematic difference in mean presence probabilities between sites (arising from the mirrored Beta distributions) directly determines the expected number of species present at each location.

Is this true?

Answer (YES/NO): YES